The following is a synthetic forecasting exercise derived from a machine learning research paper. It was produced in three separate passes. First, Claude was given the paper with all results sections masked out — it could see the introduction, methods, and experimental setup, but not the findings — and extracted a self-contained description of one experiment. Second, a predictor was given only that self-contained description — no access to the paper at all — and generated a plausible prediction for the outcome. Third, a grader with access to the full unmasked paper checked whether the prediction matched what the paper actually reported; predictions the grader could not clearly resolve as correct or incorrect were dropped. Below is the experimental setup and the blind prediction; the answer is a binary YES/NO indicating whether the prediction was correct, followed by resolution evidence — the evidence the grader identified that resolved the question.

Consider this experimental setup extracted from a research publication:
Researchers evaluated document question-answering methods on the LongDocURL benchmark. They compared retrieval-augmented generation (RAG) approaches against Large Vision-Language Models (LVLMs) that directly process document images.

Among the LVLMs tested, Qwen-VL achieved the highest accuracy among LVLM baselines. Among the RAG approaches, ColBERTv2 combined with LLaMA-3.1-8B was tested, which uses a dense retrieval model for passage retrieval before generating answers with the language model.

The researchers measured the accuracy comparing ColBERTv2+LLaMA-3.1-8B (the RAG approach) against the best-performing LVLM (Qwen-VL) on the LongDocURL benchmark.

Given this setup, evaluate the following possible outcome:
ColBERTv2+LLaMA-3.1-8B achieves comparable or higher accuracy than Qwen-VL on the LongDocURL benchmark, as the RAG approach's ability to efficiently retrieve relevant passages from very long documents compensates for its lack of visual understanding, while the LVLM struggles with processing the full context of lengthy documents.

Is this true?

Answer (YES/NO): YES